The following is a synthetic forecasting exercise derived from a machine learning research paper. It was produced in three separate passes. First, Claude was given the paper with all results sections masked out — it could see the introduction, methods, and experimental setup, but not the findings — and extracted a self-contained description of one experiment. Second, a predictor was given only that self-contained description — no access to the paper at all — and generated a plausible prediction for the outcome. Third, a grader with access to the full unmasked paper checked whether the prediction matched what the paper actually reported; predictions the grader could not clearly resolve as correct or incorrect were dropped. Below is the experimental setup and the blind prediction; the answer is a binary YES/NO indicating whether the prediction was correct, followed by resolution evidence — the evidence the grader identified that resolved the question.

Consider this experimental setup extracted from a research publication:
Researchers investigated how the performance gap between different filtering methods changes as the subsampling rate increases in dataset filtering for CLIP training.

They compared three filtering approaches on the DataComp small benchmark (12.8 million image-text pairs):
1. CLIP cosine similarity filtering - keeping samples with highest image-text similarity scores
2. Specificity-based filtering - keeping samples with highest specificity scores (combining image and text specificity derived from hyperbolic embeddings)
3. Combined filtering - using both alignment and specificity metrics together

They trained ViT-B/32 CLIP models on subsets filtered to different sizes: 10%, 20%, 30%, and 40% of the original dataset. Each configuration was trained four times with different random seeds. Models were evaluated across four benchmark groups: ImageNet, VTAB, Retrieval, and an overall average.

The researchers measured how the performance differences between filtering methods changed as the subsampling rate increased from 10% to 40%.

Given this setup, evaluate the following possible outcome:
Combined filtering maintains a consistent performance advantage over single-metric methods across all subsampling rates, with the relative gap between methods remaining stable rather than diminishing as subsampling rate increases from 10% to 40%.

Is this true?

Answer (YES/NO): NO